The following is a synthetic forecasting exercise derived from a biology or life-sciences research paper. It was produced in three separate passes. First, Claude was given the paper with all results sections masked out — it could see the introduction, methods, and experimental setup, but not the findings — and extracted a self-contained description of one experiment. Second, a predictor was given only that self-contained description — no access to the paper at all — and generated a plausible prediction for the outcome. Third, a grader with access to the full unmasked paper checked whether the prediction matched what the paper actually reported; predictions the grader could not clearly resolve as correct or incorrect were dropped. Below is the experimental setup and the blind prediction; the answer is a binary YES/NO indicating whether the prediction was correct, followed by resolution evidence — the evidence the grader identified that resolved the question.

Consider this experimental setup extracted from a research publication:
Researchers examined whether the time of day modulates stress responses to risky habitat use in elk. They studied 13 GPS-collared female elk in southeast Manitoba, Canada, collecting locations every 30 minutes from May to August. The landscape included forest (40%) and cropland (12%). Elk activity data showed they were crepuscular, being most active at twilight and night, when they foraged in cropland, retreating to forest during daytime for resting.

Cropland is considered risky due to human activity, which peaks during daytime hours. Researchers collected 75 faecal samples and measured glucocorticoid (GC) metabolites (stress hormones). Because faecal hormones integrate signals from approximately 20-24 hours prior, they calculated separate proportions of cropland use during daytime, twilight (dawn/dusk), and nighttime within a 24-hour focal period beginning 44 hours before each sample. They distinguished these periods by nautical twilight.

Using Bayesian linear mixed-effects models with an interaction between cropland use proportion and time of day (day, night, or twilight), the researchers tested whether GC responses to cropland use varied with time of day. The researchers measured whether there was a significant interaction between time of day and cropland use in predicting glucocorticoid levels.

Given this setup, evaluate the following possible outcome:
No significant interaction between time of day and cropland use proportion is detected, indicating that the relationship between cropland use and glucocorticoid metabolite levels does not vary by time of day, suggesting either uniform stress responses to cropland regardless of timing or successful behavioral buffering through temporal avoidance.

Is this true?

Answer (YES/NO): YES